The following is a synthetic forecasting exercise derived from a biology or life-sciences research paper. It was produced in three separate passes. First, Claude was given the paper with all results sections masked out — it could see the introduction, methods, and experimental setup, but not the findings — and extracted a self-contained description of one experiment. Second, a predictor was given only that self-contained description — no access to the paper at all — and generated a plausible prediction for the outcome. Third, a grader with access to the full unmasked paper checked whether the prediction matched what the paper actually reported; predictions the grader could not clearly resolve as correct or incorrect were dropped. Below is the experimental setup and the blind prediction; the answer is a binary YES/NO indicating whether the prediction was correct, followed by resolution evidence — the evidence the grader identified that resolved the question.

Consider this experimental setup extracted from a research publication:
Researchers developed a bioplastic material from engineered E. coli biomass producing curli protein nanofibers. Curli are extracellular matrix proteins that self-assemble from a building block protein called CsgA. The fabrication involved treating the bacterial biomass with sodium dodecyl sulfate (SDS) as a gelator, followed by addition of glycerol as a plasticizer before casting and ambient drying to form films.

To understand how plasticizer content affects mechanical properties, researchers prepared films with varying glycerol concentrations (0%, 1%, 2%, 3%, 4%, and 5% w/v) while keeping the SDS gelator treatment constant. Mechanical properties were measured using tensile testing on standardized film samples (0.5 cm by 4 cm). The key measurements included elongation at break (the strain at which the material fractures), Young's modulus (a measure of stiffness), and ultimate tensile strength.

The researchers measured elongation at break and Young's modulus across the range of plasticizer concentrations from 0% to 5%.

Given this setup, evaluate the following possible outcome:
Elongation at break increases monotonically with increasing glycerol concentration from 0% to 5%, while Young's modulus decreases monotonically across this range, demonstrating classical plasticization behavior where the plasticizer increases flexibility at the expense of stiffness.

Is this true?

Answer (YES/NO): YES